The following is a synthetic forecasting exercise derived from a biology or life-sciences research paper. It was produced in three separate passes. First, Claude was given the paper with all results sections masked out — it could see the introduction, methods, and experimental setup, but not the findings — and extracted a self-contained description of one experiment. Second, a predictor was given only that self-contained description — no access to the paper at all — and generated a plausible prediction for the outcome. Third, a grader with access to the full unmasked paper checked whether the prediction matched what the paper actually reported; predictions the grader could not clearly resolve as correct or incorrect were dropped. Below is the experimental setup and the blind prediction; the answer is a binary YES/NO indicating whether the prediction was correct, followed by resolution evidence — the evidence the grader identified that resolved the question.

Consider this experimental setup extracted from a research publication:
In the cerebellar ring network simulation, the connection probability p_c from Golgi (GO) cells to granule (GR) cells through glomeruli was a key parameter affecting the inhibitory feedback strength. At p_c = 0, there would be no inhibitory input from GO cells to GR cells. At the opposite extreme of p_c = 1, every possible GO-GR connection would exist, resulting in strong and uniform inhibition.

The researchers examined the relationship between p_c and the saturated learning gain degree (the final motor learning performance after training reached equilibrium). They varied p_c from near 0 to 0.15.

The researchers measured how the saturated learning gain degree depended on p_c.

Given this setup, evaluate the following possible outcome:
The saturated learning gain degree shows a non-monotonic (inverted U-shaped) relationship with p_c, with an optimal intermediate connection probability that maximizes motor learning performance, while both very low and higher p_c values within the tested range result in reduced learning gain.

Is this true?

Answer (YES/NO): YES